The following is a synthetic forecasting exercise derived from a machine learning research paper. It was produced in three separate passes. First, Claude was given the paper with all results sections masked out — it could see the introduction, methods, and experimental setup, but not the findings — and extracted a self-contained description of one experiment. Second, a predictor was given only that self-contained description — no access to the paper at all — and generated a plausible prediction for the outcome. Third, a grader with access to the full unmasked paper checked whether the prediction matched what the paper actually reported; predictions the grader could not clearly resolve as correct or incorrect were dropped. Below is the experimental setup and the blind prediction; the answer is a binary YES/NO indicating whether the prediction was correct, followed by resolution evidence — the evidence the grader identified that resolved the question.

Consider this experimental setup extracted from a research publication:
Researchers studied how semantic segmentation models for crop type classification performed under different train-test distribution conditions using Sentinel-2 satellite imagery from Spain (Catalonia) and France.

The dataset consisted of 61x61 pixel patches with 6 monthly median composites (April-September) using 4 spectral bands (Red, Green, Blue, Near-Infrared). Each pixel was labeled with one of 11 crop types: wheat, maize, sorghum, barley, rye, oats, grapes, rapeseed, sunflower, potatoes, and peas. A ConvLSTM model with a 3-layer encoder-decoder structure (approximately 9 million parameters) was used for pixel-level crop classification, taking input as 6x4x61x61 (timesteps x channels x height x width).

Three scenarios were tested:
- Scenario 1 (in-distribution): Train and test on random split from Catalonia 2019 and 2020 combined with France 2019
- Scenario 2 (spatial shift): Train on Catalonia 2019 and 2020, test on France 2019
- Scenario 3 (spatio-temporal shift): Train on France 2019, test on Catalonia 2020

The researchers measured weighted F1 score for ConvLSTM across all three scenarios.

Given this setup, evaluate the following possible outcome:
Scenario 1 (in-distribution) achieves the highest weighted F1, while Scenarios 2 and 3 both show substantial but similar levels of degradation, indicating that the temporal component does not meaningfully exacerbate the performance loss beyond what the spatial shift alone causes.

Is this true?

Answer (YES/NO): NO